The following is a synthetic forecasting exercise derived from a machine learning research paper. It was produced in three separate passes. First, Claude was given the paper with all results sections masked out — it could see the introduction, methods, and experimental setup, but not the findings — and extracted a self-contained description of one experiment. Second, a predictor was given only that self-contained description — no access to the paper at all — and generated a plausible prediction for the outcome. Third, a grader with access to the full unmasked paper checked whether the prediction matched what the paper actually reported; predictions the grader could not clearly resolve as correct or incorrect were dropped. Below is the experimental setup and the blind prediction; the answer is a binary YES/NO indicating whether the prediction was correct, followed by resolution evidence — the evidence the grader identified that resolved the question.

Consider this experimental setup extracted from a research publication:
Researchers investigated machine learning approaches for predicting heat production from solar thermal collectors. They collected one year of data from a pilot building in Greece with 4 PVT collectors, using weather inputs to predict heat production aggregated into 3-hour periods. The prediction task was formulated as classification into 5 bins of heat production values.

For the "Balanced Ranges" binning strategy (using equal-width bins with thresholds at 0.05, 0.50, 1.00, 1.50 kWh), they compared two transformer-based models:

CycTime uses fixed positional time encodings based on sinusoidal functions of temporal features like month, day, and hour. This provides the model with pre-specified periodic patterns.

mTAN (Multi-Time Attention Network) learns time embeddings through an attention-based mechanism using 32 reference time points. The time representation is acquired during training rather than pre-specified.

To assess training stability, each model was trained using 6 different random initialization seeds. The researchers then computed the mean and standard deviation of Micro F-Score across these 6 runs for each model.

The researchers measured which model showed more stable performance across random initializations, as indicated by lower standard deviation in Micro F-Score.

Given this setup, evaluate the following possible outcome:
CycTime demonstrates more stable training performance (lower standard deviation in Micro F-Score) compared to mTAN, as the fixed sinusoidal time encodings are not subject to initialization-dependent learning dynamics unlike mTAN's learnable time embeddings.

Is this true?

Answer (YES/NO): YES